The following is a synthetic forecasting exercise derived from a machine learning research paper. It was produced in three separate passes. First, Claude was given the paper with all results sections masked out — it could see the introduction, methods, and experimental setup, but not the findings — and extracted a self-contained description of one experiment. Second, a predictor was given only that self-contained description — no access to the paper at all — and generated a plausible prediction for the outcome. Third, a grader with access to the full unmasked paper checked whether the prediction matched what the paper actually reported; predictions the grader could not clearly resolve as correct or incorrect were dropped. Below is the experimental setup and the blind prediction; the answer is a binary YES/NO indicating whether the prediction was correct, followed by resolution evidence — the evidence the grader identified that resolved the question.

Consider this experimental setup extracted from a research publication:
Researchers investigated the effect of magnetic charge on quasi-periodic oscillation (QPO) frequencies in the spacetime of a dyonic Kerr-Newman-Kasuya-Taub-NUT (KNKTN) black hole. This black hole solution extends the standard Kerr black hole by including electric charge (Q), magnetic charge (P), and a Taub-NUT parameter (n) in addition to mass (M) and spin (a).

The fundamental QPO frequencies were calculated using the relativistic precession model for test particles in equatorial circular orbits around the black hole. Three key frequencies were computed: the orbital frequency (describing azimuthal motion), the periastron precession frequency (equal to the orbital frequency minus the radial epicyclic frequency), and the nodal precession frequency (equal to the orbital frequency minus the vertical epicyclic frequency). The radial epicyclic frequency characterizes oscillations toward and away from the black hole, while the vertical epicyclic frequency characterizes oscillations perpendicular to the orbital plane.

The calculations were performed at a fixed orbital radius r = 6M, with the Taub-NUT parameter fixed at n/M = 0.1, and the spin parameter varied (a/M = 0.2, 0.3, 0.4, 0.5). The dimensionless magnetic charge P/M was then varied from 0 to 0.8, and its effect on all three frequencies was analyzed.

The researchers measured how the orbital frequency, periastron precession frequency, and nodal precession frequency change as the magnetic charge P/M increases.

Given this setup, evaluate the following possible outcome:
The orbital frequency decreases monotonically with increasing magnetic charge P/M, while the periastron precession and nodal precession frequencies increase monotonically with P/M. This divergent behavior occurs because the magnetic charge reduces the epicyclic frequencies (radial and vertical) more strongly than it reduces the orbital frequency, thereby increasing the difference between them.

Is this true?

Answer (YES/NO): NO